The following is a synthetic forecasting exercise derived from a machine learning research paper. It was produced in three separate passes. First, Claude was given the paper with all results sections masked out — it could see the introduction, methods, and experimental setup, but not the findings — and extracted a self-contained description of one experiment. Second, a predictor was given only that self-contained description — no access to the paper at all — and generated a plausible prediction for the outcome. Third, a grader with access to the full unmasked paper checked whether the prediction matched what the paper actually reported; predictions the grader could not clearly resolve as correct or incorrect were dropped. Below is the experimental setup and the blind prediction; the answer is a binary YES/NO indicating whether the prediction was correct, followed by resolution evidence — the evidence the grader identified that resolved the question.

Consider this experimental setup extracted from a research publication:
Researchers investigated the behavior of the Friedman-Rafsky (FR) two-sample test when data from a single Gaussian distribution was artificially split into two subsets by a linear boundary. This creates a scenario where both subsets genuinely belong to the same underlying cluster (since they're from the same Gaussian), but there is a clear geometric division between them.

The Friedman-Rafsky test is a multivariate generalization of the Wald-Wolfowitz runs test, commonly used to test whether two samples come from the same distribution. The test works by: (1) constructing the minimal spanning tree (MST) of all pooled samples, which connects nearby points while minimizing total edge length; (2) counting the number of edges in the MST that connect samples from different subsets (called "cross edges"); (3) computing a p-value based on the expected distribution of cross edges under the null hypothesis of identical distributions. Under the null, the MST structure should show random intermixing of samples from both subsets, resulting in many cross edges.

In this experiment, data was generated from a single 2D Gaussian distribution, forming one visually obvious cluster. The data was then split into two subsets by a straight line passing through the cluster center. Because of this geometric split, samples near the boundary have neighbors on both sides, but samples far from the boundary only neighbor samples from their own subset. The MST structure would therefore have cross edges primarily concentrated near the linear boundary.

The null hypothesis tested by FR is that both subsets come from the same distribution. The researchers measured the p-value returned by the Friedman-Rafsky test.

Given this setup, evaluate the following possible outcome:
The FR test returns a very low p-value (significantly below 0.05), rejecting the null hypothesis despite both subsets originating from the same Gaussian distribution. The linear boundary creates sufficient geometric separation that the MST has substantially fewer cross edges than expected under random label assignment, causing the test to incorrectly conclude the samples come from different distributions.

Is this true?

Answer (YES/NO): YES